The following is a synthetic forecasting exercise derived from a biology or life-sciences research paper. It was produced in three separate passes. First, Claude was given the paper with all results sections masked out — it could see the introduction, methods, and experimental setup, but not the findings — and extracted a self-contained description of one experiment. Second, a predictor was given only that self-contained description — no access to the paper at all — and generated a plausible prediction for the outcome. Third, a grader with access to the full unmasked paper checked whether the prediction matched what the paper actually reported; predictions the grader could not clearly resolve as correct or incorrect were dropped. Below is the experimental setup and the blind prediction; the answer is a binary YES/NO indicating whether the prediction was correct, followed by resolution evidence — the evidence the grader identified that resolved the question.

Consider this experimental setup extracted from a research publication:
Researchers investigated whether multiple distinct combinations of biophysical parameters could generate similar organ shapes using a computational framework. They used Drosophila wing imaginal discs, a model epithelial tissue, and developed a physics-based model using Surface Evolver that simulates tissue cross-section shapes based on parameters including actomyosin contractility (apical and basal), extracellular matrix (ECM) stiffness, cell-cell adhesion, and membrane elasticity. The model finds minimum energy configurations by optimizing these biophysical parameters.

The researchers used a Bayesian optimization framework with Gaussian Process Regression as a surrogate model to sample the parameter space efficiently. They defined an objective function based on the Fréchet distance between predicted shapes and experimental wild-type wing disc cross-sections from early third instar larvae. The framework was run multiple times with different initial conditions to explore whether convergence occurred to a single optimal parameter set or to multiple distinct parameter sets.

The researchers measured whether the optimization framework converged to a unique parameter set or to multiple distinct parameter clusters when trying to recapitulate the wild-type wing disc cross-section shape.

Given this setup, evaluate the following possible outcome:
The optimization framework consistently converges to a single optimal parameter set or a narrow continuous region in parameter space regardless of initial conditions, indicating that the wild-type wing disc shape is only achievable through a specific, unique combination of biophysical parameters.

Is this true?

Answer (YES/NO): NO